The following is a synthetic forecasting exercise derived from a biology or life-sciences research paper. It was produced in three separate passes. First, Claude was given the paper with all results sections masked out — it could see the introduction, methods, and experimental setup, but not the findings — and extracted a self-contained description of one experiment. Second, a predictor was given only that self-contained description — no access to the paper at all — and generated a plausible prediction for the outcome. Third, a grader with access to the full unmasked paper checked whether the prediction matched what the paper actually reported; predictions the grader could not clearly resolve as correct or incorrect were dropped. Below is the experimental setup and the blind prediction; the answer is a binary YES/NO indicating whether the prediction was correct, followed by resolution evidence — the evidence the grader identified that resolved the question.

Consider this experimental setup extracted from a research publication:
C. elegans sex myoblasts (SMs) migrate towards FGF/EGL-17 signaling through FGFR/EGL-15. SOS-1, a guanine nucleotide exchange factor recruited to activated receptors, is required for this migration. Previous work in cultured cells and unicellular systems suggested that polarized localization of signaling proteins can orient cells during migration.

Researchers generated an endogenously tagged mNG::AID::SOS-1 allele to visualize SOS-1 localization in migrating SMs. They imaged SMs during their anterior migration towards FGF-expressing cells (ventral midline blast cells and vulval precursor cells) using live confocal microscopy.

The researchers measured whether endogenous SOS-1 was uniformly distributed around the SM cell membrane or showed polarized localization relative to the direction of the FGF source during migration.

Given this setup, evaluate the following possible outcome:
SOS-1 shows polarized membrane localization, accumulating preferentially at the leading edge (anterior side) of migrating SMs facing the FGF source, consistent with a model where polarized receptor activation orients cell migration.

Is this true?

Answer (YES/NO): YES